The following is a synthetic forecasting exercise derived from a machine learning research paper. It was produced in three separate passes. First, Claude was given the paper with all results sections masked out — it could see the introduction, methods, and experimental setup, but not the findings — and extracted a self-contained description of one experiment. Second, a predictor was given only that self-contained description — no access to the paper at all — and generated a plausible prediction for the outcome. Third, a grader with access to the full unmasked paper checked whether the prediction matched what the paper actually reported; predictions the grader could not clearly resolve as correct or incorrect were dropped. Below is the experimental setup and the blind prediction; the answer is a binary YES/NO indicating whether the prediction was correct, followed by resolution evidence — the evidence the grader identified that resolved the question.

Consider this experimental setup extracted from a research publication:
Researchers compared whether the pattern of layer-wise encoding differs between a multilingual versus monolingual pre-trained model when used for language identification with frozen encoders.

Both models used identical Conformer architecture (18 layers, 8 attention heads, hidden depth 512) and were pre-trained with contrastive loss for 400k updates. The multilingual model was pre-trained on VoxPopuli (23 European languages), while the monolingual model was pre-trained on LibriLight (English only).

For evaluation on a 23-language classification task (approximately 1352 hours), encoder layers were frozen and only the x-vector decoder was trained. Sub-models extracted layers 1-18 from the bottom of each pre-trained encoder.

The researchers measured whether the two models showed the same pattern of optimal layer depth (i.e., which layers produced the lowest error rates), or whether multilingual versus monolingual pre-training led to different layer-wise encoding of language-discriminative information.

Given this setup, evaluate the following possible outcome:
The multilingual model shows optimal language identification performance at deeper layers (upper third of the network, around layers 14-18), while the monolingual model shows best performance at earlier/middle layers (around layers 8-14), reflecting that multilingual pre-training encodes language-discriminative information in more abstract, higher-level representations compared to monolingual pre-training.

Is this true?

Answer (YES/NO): NO